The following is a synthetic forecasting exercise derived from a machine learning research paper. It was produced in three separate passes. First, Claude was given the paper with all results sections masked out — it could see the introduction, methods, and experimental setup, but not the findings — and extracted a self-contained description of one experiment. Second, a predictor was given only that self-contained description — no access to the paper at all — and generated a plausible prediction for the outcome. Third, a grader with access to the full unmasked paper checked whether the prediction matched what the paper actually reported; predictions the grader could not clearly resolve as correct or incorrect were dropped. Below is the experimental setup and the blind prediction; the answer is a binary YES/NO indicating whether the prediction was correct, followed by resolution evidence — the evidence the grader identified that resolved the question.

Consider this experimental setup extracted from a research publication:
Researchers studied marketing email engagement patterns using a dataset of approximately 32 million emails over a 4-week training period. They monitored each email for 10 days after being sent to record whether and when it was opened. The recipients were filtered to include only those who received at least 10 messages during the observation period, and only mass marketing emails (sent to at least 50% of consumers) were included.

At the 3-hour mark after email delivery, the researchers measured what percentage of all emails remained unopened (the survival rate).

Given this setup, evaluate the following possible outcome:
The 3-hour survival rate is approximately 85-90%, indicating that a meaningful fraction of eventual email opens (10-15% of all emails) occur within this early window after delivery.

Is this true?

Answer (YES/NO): NO